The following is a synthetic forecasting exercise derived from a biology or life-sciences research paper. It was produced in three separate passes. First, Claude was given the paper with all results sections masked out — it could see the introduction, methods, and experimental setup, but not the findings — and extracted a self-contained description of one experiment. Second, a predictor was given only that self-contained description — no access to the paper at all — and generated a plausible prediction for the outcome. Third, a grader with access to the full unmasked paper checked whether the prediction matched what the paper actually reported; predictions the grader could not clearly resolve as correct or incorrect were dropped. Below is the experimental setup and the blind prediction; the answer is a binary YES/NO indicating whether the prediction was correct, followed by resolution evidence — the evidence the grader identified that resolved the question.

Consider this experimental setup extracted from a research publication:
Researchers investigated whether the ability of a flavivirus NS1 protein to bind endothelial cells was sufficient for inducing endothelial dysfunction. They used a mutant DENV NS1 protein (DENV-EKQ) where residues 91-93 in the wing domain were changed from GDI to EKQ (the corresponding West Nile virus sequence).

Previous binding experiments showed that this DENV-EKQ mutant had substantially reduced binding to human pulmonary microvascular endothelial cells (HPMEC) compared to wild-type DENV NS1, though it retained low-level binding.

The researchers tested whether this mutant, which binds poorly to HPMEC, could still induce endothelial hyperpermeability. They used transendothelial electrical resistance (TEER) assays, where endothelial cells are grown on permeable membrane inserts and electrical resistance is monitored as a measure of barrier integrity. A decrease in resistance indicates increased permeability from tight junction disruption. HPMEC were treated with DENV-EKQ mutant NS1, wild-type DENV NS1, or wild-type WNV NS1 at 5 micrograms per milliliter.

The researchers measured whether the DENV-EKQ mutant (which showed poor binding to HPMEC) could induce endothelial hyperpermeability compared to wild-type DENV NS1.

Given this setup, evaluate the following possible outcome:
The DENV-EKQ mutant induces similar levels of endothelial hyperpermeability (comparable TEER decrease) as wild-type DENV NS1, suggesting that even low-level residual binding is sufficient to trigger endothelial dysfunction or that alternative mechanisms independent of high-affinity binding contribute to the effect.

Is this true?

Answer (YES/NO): YES